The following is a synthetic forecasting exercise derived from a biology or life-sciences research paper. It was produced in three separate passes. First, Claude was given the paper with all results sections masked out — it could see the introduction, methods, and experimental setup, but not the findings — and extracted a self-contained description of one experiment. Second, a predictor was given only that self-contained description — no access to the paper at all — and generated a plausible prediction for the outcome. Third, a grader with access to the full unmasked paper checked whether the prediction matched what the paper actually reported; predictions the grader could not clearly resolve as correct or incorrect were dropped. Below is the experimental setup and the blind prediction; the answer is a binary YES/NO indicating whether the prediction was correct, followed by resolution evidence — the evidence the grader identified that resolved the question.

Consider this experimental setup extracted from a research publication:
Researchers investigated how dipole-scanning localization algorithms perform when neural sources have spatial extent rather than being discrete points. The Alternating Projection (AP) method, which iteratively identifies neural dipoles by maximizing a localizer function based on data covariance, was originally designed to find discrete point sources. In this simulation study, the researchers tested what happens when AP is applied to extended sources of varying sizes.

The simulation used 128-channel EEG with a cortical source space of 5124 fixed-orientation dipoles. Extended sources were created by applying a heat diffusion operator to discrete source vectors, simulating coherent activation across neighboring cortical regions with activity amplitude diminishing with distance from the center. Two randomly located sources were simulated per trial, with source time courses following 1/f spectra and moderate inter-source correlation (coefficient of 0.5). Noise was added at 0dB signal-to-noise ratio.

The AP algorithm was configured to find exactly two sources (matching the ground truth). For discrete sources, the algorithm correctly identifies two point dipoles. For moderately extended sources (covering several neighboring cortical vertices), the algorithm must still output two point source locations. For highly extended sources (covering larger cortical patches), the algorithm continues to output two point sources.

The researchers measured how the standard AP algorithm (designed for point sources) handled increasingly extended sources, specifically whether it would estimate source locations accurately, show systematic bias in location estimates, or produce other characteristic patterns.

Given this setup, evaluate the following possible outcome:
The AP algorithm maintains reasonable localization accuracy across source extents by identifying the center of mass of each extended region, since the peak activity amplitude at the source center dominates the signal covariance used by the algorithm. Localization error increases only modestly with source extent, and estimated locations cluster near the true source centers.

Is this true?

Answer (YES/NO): NO